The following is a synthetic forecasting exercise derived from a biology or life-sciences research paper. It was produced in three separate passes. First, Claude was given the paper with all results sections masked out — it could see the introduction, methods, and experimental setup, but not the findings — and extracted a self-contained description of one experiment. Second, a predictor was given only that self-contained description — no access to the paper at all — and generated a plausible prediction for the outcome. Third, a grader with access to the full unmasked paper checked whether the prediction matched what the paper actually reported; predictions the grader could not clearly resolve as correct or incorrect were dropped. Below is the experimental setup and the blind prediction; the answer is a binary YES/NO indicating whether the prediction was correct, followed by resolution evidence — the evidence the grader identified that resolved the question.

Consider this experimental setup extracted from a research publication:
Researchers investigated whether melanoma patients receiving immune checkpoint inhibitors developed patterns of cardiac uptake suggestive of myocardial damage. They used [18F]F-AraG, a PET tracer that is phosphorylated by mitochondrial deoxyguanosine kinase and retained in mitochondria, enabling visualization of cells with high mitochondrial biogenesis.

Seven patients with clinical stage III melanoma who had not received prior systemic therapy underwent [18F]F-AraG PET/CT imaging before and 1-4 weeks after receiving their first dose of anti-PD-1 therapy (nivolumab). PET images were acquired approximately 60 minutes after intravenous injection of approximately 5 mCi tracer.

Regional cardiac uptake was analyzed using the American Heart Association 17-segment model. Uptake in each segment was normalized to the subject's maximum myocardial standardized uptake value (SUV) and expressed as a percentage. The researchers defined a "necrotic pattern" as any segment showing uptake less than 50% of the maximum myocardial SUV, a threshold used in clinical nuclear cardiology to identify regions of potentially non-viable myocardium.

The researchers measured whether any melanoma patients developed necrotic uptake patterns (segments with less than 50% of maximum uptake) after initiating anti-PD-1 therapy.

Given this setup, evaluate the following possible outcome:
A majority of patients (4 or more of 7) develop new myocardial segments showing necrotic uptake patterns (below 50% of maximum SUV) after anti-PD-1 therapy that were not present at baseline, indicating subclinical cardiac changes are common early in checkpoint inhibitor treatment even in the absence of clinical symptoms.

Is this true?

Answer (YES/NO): NO